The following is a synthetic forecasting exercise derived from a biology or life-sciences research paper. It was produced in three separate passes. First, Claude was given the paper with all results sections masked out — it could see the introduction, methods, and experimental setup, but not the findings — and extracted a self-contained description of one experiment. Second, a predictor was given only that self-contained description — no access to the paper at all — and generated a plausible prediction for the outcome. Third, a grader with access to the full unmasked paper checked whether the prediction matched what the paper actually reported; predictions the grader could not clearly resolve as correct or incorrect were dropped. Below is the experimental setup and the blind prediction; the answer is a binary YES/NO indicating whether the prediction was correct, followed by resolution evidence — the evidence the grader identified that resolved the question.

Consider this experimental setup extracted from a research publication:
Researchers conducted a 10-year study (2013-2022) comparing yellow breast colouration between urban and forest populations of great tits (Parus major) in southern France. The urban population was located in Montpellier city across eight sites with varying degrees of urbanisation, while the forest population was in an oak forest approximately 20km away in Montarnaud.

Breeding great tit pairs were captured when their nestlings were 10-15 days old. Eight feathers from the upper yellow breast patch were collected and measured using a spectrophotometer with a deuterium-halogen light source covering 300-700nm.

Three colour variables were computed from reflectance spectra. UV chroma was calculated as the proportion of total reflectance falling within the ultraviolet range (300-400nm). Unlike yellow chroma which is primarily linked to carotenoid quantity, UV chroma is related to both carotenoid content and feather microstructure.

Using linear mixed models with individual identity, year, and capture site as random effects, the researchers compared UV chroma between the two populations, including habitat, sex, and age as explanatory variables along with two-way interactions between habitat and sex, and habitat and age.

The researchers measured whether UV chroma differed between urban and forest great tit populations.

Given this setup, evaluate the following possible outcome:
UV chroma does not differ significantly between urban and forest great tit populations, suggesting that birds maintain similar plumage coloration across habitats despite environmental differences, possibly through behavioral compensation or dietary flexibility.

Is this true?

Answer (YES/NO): NO